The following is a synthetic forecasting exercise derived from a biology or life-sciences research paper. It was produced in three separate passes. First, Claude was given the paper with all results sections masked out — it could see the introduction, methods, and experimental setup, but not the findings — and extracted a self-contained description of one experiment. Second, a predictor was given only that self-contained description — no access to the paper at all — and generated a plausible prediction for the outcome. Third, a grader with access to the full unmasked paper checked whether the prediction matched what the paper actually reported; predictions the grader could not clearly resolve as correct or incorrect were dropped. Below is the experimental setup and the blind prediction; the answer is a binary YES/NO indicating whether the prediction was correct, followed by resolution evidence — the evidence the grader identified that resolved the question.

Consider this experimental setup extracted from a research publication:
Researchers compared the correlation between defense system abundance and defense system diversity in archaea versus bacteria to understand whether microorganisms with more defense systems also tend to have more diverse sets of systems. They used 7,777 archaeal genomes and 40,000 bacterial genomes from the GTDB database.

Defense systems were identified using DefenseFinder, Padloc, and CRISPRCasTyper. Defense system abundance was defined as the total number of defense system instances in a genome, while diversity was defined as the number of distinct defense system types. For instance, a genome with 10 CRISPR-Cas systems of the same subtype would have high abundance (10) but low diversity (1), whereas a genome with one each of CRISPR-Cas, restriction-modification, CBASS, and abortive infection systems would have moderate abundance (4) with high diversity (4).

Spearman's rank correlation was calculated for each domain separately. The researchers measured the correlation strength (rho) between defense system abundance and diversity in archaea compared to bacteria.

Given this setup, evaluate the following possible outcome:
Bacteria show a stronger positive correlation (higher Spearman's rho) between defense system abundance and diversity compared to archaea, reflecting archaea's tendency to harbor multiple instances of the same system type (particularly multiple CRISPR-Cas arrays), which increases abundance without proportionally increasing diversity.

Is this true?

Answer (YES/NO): NO